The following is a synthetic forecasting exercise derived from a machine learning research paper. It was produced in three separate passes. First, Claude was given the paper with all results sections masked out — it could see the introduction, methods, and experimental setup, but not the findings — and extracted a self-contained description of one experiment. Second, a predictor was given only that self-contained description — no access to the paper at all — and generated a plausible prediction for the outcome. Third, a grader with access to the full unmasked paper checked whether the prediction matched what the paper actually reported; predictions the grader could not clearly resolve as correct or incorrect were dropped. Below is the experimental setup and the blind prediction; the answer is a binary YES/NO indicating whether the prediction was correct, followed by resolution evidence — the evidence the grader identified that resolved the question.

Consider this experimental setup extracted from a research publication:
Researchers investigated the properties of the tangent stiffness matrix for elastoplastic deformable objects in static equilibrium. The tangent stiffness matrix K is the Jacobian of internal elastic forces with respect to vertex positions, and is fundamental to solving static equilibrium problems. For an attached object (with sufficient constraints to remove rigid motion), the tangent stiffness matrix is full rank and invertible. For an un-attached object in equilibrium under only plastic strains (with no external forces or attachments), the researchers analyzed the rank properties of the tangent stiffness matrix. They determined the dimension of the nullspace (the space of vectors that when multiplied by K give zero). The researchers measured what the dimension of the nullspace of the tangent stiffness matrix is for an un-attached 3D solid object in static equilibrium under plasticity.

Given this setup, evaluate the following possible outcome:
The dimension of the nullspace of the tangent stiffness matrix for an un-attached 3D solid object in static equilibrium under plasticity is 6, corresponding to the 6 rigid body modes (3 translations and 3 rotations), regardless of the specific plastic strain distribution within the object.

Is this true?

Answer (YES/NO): YES